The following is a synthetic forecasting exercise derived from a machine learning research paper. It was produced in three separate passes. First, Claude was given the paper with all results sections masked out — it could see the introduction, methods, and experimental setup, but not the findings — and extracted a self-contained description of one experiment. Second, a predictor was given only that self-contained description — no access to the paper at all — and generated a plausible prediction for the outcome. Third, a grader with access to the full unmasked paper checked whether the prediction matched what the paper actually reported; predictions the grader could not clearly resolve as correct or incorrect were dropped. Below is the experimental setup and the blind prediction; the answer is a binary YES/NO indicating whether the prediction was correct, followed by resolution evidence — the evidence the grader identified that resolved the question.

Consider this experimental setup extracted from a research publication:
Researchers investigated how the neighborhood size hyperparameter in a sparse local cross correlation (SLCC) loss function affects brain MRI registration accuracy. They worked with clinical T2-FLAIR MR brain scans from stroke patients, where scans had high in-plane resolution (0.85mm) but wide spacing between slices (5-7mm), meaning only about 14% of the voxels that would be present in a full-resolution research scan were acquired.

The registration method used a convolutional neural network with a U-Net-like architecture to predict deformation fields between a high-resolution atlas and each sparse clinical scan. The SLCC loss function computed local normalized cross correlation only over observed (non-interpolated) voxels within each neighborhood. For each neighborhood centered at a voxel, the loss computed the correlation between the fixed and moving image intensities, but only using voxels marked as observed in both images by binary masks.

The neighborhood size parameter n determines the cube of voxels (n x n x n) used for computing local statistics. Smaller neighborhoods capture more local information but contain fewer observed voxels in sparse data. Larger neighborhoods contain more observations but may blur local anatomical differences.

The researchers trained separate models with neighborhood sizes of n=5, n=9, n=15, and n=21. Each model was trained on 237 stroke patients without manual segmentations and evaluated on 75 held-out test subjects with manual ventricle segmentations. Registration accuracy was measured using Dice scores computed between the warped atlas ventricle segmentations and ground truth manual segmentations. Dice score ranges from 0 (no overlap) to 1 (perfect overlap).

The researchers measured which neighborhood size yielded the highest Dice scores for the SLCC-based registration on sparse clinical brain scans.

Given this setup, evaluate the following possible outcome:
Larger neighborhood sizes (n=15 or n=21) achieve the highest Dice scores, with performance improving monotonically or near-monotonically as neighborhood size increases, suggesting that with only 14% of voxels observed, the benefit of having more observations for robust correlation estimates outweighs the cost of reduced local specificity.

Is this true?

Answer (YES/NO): NO